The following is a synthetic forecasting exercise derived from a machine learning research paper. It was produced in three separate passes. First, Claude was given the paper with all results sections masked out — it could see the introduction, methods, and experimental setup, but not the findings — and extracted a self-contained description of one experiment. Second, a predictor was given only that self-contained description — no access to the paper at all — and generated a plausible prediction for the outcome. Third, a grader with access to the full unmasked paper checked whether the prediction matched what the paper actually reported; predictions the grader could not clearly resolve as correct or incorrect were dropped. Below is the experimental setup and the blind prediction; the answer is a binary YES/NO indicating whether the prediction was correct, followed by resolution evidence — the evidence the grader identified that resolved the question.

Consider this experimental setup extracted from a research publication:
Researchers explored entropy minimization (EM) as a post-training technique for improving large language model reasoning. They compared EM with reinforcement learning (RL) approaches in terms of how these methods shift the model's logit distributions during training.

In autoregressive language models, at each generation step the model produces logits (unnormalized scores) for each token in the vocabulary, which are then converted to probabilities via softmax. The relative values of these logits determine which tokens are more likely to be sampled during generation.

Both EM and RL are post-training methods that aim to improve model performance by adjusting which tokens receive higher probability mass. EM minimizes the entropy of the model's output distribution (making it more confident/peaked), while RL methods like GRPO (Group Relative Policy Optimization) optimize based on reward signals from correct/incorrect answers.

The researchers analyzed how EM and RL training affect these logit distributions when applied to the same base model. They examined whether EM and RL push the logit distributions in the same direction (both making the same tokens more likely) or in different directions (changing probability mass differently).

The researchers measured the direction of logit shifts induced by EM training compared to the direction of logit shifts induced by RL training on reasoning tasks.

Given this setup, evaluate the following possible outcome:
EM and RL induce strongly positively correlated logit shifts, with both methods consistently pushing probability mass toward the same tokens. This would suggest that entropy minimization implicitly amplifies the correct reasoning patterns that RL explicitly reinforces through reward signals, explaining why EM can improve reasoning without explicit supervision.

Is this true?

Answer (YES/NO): NO